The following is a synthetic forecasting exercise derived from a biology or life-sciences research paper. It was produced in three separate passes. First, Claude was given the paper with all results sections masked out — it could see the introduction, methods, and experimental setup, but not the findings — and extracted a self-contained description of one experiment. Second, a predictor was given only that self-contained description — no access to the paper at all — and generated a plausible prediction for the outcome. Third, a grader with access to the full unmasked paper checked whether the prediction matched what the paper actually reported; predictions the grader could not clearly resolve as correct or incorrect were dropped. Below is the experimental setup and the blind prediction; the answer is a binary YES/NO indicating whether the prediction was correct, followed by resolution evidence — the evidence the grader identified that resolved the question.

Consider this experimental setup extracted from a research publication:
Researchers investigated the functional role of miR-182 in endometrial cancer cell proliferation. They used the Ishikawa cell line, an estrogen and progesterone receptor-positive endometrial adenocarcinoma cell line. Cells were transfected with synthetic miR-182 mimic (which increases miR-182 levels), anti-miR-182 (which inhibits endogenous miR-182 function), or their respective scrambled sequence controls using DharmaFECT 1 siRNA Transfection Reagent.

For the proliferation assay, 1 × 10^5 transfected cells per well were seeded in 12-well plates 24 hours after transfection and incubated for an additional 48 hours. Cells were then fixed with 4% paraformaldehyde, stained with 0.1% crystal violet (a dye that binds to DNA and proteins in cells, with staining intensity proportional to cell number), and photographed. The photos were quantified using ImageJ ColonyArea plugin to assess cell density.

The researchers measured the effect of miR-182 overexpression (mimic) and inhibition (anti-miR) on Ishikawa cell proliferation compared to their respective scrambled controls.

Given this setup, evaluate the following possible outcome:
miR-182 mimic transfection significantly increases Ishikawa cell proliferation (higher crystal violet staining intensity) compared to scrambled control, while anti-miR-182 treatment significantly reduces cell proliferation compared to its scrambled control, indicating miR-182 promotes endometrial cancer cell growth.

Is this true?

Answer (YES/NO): YES